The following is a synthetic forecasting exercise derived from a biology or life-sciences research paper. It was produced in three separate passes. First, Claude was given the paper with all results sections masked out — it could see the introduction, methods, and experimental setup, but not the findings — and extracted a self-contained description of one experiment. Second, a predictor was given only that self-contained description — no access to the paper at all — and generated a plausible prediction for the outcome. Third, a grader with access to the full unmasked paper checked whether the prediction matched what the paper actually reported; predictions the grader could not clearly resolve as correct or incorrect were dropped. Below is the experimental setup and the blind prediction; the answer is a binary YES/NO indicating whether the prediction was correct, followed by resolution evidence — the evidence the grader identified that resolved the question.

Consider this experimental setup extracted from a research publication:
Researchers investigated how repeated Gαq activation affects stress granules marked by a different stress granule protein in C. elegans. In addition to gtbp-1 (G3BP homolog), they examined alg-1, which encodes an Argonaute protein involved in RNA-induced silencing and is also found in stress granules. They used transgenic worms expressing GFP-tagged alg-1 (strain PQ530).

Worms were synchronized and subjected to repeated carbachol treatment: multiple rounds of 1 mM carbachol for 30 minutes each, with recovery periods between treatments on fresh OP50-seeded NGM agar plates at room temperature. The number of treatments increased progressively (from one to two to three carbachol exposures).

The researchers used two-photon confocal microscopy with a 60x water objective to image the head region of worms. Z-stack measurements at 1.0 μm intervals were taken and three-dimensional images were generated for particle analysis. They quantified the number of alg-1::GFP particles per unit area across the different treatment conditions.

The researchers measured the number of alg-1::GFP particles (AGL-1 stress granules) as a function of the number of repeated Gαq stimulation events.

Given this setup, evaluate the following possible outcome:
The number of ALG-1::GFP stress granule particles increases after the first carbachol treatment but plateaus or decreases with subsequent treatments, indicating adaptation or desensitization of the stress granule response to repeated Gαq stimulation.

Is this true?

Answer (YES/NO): NO